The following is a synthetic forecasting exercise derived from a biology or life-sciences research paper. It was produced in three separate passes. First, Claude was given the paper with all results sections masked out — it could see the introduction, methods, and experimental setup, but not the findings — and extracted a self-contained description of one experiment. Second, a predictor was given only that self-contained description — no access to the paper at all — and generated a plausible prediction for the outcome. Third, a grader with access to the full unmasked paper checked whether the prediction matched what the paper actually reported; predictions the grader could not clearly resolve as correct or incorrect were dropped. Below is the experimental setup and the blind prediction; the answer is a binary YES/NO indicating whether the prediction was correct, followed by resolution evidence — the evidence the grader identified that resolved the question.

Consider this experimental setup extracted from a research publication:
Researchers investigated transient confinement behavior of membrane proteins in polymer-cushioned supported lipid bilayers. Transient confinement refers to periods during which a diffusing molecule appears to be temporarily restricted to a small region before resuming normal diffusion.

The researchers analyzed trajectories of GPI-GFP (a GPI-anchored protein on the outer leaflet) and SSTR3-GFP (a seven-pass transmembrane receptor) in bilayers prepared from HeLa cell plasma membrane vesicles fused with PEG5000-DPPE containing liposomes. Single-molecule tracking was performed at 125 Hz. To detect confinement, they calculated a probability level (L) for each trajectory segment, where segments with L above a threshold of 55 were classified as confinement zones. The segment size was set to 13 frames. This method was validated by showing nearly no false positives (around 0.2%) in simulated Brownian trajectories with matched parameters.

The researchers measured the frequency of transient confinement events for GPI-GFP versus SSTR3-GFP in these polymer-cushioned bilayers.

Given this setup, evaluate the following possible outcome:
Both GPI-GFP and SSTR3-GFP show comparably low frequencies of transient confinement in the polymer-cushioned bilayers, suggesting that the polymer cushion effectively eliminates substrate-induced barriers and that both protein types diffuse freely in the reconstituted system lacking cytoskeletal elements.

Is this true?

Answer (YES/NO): YES